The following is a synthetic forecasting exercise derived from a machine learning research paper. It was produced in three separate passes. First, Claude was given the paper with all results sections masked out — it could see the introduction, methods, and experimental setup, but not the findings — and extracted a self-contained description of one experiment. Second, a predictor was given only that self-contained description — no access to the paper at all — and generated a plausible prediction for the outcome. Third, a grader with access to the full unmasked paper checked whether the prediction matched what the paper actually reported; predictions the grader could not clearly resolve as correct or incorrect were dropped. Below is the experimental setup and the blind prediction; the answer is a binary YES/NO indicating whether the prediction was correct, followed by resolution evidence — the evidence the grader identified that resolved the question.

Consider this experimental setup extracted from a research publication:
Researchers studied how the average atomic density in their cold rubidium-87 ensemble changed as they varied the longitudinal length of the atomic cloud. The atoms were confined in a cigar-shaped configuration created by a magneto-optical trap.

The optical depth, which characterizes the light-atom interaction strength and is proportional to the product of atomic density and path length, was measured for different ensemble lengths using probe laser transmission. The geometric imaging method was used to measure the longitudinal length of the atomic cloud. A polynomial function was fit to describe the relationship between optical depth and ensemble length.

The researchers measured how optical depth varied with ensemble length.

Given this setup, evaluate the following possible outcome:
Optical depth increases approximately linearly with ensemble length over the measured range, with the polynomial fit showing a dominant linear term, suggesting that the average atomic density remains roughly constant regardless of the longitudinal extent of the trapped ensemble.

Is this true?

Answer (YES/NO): NO